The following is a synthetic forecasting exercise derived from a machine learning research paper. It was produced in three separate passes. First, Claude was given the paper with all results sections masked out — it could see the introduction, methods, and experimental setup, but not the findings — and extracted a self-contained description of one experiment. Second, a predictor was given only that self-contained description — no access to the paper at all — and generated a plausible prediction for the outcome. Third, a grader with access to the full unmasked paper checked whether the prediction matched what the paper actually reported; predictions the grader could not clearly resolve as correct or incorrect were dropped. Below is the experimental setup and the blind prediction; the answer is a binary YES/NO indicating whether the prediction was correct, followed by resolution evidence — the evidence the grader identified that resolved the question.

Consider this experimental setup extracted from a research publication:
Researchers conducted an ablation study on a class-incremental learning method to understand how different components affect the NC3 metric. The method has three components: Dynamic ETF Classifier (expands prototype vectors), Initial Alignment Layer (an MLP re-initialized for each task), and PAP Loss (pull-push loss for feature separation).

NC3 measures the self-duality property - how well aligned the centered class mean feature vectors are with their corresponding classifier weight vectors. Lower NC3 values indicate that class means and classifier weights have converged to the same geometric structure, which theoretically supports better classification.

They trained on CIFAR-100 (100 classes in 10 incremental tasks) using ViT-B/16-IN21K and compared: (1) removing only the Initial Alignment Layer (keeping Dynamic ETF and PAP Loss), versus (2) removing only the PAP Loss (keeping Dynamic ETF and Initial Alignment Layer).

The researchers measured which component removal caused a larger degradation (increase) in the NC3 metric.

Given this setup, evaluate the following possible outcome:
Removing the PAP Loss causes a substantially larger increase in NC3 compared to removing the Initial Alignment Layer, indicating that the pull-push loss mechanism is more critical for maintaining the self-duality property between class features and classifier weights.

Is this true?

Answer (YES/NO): NO